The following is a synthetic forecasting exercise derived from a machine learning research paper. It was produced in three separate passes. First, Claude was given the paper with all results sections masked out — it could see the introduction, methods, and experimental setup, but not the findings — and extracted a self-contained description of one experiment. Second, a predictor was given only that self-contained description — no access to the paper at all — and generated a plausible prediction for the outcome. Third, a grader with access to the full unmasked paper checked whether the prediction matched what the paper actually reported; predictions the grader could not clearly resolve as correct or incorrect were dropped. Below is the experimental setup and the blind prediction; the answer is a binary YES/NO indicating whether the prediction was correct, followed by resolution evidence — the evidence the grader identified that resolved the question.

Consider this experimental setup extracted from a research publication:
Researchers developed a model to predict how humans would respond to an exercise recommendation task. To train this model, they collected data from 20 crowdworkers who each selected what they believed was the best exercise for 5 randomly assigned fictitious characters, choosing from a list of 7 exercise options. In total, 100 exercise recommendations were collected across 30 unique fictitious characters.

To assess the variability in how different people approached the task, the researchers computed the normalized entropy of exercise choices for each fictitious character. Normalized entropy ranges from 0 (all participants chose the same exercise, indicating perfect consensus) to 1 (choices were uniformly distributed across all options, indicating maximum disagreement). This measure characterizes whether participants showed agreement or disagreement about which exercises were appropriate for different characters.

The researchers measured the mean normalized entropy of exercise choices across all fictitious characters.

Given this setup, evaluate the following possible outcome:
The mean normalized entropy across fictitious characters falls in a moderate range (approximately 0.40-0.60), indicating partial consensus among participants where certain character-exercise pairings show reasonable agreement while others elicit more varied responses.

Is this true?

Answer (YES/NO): YES